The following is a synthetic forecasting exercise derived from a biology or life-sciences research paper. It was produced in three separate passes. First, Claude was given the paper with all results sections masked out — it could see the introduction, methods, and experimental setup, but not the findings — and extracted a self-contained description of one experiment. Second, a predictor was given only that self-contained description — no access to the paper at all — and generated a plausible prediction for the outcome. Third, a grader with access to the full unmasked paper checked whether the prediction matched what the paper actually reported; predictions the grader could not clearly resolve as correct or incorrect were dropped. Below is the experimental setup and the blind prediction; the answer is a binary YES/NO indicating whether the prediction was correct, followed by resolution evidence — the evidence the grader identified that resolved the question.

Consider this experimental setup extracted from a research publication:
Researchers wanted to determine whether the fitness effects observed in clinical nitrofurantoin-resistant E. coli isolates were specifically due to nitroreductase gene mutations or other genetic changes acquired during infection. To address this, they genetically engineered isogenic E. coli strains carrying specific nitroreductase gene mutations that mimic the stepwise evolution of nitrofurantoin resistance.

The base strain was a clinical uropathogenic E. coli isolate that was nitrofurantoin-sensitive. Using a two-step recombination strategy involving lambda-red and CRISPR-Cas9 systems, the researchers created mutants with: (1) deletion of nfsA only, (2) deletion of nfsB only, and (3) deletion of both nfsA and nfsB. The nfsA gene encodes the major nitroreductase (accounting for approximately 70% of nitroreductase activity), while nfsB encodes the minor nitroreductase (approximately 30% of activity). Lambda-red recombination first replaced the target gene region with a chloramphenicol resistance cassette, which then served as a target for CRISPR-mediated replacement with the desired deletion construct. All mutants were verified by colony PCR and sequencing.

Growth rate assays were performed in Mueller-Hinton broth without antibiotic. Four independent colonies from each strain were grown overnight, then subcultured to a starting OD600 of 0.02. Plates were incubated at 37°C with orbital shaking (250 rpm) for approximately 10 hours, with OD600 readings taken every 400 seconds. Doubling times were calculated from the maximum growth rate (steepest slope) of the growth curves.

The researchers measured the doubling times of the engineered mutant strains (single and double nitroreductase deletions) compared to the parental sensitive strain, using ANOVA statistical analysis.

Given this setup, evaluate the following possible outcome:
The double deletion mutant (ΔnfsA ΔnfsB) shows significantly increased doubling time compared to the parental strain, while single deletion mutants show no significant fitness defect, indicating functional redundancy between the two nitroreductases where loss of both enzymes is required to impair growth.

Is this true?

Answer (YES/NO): NO